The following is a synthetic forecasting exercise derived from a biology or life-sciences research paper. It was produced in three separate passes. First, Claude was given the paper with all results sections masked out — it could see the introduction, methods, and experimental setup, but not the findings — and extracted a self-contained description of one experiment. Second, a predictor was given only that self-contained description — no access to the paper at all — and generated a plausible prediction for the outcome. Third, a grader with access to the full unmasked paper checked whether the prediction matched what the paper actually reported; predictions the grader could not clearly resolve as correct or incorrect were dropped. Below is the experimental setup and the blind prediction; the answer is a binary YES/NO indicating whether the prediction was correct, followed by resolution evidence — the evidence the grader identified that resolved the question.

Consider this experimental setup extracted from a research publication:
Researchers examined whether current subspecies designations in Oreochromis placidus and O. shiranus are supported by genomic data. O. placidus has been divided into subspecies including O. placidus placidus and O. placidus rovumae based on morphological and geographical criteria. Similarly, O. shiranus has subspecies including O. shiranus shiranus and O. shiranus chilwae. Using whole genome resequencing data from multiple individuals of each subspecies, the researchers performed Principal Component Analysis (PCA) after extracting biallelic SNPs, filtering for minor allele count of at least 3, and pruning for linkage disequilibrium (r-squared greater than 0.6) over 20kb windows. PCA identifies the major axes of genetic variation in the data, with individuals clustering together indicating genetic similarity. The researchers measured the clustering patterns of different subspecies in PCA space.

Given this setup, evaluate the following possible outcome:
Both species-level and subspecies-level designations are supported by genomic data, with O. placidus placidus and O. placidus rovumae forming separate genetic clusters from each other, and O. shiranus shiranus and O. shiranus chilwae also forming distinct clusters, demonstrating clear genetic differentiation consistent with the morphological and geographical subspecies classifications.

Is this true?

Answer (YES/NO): NO